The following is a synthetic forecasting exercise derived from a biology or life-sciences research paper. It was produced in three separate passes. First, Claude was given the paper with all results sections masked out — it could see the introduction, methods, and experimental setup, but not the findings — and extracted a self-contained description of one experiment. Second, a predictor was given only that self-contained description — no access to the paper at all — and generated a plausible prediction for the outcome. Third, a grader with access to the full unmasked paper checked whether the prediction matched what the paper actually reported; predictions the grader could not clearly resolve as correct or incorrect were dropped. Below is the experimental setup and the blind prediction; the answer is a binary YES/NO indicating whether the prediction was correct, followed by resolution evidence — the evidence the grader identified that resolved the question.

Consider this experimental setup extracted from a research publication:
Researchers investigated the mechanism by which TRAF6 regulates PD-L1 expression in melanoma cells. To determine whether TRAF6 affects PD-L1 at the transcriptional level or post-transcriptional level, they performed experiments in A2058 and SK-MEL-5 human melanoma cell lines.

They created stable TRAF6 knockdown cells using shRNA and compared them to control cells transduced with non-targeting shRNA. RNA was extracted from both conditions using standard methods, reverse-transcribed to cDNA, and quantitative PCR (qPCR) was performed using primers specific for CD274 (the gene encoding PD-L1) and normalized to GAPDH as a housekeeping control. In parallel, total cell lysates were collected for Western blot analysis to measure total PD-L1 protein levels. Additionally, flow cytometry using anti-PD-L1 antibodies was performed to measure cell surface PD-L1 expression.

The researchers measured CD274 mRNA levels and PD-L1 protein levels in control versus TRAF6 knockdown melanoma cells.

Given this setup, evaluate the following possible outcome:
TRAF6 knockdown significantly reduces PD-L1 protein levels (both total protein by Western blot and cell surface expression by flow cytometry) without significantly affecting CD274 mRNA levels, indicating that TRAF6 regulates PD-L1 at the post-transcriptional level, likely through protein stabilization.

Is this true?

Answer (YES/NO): NO